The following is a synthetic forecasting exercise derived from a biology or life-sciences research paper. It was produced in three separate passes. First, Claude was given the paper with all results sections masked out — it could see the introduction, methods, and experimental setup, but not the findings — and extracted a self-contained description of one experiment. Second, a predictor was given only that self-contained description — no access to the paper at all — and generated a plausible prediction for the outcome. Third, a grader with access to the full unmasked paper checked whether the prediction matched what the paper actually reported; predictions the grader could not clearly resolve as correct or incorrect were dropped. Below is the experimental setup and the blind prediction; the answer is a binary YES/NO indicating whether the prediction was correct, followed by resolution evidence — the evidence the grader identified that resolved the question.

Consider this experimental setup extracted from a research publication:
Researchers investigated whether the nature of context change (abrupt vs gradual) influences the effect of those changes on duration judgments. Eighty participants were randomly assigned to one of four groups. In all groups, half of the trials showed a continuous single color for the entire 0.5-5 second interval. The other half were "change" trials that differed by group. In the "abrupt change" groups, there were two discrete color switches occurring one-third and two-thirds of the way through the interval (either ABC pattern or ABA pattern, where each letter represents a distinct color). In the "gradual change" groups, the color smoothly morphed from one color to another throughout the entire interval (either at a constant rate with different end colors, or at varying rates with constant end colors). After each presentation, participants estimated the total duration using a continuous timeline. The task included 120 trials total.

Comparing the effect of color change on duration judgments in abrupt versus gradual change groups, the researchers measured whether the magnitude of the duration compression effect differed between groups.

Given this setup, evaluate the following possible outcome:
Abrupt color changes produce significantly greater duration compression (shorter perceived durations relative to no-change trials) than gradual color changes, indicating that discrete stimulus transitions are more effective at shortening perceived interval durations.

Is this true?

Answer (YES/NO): NO